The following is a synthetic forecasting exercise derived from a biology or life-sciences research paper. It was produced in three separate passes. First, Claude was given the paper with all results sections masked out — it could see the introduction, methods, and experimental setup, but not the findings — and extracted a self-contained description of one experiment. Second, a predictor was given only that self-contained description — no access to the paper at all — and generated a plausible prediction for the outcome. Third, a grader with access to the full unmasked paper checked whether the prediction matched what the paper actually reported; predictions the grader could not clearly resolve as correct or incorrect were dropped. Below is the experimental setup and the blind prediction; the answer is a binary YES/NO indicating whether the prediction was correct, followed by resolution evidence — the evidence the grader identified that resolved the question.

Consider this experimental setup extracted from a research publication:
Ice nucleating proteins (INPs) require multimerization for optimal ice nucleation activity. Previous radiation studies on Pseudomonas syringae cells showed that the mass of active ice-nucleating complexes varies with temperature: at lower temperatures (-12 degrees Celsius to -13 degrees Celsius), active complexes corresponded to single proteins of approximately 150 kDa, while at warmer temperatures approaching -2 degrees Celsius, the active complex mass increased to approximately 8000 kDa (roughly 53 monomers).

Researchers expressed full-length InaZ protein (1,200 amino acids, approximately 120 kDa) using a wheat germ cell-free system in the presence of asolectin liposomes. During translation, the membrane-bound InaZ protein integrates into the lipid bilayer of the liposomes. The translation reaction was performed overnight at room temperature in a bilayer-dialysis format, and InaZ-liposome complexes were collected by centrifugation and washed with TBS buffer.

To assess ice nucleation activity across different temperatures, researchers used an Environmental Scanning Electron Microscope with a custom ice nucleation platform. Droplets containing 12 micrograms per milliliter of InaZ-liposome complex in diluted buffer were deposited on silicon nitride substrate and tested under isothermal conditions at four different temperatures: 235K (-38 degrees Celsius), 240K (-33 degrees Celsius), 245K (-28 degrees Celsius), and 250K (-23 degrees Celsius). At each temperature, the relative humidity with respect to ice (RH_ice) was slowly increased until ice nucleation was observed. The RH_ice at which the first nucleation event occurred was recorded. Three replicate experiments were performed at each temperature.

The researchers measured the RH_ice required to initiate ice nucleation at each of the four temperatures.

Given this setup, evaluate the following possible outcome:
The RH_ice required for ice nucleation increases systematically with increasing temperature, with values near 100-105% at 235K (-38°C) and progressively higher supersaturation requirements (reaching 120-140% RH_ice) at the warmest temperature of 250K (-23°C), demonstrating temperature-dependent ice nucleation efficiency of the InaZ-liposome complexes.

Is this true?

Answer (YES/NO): NO